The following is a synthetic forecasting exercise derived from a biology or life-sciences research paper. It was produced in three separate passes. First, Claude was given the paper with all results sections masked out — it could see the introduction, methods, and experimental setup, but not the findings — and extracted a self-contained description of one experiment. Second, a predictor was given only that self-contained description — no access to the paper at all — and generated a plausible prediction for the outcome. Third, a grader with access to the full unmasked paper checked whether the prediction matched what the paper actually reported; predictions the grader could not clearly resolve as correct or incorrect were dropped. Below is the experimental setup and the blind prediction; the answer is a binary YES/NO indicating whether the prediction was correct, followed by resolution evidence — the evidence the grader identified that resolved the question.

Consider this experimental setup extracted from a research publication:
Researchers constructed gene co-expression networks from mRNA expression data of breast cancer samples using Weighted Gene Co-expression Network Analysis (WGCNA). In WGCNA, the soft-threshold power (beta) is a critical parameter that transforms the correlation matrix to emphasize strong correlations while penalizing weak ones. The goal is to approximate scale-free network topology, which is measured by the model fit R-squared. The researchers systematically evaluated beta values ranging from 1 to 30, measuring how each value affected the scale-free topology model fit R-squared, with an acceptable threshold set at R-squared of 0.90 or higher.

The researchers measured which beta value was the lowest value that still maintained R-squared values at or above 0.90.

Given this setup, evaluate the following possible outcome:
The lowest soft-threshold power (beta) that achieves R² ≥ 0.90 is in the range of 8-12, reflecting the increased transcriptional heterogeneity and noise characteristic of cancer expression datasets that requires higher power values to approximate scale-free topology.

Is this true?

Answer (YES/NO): NO